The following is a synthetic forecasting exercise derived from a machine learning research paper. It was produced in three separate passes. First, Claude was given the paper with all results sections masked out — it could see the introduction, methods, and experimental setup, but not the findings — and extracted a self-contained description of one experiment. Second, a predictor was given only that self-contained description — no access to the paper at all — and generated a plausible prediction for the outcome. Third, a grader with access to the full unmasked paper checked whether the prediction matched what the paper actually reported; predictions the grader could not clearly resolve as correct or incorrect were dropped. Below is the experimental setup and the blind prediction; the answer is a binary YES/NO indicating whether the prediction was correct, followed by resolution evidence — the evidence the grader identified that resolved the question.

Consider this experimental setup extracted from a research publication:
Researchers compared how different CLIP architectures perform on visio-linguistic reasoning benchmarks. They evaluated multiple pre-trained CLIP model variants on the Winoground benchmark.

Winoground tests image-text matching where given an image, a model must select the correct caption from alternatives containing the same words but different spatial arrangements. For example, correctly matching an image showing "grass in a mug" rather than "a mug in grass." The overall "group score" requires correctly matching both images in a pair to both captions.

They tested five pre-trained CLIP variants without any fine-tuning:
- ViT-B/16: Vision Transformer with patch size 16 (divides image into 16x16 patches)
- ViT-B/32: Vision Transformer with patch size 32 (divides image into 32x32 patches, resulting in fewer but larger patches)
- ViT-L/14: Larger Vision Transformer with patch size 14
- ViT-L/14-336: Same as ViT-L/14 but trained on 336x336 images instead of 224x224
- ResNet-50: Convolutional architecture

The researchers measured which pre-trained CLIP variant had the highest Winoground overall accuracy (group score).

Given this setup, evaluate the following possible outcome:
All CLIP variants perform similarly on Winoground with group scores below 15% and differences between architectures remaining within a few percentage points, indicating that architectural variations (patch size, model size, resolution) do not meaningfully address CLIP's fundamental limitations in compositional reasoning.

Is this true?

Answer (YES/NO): NO